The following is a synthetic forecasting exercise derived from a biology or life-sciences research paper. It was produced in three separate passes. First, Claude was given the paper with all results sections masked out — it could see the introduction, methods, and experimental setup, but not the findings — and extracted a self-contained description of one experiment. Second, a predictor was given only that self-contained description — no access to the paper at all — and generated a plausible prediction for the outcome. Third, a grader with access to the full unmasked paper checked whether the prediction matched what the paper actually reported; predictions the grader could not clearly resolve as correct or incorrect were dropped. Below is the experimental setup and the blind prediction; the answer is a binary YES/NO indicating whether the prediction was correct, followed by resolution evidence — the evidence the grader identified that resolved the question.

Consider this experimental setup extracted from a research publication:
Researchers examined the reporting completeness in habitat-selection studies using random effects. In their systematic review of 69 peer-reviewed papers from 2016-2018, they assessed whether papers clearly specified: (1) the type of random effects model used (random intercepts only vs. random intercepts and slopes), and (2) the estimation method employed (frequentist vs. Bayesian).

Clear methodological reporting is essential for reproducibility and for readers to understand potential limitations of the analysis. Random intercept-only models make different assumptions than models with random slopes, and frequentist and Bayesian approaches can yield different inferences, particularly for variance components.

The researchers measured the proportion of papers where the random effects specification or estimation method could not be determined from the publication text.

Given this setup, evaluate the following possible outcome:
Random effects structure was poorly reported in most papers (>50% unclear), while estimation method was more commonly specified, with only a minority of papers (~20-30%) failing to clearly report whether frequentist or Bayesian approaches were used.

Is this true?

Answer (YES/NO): NO